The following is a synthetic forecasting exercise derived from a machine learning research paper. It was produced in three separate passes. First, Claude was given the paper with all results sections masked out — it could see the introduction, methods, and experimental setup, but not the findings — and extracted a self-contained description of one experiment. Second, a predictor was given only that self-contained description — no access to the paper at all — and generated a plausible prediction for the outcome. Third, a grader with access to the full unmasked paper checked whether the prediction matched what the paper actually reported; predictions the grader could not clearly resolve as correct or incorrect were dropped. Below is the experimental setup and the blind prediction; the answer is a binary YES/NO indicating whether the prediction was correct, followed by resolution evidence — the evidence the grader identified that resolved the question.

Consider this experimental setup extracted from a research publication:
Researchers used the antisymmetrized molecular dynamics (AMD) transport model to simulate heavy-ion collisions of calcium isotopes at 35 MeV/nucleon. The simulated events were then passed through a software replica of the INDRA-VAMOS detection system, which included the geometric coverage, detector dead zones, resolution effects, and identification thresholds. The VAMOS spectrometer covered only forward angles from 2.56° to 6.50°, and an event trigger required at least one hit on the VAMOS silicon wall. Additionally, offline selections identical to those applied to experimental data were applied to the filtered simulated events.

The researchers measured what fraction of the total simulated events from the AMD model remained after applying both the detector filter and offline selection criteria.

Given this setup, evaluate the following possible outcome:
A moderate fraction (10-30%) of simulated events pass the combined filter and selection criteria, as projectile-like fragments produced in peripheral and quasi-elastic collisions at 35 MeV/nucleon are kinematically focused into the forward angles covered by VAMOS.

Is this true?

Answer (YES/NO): YES